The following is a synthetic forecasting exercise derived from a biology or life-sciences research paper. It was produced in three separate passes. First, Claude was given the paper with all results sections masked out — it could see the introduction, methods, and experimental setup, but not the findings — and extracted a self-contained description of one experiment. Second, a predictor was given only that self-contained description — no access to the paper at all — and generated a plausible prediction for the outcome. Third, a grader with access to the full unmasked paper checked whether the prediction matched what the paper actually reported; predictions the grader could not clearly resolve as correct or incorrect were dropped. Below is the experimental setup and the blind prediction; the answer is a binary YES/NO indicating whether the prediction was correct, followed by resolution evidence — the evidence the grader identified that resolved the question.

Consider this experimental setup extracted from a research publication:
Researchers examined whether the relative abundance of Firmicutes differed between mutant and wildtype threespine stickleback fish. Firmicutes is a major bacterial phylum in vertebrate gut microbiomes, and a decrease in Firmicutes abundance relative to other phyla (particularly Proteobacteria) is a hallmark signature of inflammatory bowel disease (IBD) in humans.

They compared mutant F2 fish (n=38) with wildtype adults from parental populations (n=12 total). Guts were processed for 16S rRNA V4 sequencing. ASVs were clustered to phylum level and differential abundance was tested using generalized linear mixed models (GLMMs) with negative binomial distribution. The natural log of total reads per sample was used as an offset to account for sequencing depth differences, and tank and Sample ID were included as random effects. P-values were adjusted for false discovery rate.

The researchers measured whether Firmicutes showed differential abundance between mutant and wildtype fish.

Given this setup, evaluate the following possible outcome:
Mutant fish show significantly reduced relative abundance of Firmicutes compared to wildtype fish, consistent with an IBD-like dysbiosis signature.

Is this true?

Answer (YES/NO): YES